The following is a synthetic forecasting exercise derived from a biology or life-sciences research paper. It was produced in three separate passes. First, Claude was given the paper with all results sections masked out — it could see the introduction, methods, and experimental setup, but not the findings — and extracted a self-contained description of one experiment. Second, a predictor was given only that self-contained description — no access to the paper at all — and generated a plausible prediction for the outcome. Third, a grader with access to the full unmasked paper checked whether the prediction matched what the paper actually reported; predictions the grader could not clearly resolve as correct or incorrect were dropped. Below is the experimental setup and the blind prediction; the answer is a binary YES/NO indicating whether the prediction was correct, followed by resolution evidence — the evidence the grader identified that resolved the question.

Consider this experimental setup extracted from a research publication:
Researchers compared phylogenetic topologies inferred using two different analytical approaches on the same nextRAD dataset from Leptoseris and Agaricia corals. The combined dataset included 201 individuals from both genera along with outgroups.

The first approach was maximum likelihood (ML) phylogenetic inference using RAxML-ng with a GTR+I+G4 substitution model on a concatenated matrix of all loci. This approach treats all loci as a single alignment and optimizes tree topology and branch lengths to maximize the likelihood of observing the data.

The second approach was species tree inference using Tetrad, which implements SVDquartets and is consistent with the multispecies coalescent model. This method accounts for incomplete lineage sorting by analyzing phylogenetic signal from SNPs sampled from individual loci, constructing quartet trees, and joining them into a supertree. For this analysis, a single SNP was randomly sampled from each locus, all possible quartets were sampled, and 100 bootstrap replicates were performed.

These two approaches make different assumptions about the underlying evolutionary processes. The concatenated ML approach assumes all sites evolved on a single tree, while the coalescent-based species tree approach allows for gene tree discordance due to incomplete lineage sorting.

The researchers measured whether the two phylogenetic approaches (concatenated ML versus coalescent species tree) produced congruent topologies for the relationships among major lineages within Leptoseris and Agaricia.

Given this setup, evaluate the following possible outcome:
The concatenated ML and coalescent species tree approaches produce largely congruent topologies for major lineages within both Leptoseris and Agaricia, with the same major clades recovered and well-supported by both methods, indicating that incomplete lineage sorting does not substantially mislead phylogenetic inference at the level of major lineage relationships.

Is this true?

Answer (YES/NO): NO